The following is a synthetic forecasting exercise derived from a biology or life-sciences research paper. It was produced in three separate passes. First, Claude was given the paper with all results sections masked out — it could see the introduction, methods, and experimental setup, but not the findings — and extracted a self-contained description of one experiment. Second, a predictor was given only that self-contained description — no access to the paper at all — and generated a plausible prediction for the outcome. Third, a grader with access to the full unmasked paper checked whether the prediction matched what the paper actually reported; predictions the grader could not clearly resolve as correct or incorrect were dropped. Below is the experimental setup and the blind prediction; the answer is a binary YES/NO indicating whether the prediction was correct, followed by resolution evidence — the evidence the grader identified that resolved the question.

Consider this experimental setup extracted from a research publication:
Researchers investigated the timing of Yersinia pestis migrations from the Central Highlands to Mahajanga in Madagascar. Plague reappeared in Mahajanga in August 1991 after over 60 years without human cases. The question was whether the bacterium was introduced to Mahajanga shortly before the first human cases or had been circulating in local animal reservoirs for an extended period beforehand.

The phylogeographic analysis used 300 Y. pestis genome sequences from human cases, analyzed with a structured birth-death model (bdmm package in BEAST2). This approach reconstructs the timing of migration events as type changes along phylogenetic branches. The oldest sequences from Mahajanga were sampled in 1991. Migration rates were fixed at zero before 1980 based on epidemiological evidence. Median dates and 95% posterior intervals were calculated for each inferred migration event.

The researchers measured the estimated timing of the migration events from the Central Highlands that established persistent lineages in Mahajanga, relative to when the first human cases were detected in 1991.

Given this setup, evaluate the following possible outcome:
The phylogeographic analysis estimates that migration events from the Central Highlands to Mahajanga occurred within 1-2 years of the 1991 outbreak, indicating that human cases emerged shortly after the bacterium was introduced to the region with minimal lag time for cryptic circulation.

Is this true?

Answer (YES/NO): NO